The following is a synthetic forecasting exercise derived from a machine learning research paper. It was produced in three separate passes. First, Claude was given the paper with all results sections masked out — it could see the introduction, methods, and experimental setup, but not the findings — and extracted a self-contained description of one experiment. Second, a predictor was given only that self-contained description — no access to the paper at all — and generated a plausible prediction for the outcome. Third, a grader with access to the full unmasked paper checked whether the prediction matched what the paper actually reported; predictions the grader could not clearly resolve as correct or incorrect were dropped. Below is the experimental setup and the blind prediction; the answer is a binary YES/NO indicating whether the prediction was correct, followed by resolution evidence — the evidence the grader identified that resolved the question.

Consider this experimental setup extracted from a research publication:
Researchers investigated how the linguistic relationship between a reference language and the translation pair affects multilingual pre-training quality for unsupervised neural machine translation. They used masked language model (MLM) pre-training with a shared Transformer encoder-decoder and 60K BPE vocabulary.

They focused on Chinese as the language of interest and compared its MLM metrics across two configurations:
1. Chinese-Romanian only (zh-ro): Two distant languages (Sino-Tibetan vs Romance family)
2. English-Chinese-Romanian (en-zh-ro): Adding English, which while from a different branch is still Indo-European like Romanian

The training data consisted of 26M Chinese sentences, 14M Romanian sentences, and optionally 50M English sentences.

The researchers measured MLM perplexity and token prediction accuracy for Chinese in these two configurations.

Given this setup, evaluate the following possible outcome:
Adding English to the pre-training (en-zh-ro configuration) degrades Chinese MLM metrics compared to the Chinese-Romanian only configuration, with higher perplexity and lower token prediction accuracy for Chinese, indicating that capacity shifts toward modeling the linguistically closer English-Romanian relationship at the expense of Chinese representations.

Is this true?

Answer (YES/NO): NO